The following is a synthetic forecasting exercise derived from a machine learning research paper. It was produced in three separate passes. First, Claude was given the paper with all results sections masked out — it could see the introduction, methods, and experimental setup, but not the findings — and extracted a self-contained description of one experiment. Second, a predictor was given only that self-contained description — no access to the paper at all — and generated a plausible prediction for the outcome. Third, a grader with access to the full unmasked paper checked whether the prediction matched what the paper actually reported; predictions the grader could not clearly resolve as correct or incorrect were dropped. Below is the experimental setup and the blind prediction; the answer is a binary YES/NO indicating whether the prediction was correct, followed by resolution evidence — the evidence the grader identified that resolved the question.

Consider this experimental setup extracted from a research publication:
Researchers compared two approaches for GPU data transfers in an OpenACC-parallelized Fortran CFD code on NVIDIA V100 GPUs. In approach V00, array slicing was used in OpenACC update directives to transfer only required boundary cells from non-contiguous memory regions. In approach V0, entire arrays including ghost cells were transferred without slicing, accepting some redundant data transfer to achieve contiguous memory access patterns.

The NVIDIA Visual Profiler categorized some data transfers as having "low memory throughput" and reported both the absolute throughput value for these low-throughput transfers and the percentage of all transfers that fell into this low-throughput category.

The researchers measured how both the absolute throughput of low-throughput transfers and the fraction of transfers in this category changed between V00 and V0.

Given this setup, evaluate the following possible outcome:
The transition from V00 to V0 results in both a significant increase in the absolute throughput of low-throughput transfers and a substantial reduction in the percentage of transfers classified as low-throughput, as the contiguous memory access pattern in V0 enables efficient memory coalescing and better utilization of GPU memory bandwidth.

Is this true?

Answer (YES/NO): NO